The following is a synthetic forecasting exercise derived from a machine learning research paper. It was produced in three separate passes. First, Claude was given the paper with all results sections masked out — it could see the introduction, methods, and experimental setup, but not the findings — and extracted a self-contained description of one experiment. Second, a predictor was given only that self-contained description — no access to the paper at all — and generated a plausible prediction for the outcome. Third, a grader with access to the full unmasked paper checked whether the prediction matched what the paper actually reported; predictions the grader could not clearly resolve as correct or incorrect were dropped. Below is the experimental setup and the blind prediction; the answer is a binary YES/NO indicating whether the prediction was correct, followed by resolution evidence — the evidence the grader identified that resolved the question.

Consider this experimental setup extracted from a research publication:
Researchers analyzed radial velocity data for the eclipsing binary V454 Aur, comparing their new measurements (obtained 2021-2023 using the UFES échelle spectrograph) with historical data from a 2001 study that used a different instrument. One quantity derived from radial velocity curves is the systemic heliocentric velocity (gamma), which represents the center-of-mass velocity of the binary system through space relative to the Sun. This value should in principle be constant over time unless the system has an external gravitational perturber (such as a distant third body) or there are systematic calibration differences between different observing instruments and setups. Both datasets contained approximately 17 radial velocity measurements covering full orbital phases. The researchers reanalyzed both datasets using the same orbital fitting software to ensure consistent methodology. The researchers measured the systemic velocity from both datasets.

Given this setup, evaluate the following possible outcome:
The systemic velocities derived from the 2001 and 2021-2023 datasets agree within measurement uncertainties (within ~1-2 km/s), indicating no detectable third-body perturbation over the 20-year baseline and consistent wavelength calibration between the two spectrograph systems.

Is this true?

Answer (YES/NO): NO